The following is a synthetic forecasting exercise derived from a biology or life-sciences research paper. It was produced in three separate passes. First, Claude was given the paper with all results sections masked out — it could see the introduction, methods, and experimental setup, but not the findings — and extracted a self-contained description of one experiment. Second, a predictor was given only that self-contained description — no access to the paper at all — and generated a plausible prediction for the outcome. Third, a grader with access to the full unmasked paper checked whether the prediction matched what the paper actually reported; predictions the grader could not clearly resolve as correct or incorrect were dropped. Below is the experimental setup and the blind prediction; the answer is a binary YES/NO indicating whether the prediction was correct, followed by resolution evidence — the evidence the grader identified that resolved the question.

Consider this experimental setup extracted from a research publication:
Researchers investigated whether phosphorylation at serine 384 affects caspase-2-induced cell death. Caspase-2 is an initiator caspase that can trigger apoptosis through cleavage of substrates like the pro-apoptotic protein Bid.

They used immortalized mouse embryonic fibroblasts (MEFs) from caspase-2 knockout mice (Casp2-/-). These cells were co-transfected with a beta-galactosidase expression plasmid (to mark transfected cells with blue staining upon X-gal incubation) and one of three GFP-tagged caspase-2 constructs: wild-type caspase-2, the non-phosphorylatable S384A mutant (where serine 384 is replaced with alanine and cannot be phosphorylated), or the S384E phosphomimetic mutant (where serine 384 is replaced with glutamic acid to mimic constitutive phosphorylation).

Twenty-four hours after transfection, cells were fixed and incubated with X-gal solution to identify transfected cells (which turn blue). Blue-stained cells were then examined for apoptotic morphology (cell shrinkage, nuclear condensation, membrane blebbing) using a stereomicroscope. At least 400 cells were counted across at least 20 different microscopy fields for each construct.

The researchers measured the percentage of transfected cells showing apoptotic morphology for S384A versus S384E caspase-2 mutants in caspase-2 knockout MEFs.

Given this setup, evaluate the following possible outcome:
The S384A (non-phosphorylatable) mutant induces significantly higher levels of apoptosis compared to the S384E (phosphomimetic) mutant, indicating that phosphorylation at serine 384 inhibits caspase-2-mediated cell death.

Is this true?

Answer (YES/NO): YES